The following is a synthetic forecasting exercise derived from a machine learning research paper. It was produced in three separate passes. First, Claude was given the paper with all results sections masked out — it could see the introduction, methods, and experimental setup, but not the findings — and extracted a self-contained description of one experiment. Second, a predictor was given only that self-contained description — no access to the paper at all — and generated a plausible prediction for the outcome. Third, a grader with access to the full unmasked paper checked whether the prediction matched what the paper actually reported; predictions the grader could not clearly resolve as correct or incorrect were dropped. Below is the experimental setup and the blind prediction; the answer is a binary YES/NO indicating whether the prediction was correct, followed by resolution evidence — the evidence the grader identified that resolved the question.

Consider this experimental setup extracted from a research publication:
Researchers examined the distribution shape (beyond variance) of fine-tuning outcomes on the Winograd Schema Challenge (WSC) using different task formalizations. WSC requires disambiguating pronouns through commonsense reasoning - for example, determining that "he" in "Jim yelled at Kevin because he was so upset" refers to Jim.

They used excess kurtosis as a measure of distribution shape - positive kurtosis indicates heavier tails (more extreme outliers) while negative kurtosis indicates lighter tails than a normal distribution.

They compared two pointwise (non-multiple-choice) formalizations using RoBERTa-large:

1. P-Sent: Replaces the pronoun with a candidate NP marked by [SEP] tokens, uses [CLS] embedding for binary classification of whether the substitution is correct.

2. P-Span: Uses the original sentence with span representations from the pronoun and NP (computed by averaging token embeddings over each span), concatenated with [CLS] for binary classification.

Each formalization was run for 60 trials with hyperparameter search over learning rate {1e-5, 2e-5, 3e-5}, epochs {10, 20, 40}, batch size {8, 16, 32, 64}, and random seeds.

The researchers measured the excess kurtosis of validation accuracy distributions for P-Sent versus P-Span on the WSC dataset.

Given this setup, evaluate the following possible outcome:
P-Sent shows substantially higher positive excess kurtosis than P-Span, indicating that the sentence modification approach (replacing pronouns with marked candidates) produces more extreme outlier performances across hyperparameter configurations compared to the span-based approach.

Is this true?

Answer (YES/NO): YES